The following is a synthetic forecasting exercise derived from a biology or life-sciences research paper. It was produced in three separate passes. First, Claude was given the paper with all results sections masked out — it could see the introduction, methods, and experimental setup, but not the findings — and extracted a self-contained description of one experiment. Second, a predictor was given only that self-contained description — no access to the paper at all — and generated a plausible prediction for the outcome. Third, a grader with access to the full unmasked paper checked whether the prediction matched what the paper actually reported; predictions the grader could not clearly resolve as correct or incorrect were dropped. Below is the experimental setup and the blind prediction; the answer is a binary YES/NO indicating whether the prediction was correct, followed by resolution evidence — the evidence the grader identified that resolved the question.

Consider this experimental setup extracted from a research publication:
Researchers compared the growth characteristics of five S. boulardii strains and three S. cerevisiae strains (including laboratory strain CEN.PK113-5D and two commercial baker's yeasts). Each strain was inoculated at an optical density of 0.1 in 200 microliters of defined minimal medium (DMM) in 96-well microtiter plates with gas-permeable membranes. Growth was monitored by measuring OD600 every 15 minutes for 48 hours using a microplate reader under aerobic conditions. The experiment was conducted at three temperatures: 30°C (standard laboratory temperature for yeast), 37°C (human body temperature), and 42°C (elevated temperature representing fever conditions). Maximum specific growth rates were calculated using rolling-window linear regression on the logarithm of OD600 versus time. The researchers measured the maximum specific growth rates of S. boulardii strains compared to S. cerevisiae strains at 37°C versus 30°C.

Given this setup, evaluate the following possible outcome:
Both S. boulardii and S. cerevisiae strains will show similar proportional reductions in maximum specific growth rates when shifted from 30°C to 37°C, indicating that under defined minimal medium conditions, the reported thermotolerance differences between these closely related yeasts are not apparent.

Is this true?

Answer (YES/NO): YES